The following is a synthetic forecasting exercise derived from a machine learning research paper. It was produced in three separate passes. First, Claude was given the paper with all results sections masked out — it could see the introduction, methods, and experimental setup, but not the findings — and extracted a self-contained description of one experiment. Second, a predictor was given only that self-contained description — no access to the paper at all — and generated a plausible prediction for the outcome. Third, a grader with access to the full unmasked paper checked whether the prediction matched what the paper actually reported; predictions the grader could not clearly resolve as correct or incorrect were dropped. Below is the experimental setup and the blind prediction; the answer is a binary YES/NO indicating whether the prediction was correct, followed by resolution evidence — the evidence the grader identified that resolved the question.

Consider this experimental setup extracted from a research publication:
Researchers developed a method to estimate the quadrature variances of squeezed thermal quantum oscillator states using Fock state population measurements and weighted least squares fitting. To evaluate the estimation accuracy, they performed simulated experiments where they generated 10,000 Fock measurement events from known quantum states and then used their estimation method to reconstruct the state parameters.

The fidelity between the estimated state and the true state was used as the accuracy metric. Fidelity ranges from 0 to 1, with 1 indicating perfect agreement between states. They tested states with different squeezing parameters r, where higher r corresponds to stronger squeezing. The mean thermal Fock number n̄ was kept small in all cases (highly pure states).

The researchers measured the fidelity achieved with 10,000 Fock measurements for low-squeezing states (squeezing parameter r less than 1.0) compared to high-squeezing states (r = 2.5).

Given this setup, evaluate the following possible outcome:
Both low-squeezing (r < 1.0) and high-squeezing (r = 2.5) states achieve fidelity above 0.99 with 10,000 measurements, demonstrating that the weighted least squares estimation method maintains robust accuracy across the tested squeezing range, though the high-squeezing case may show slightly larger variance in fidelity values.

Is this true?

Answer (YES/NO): YES